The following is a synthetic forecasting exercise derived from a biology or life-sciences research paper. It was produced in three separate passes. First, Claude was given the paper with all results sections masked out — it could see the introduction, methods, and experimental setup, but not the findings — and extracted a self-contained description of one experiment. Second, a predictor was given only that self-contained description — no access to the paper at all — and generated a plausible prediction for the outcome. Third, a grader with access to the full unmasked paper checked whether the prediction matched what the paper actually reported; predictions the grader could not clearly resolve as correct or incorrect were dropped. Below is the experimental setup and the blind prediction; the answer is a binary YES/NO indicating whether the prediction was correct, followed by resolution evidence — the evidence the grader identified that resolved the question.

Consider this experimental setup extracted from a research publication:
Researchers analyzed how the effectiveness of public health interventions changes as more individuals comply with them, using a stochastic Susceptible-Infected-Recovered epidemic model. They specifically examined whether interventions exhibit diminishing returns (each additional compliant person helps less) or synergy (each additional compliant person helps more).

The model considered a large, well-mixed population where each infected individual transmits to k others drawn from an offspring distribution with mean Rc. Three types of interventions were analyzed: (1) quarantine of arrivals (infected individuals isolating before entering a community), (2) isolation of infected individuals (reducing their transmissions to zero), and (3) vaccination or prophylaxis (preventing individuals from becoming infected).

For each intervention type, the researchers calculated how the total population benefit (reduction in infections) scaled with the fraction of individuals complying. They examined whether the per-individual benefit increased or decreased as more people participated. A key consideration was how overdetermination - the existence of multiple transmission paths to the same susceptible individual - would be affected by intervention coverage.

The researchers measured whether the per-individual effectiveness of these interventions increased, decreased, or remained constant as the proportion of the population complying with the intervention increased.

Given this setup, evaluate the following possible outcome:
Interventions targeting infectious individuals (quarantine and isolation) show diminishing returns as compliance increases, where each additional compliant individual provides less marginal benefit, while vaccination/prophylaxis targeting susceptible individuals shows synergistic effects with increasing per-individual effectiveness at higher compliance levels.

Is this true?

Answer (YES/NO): NO